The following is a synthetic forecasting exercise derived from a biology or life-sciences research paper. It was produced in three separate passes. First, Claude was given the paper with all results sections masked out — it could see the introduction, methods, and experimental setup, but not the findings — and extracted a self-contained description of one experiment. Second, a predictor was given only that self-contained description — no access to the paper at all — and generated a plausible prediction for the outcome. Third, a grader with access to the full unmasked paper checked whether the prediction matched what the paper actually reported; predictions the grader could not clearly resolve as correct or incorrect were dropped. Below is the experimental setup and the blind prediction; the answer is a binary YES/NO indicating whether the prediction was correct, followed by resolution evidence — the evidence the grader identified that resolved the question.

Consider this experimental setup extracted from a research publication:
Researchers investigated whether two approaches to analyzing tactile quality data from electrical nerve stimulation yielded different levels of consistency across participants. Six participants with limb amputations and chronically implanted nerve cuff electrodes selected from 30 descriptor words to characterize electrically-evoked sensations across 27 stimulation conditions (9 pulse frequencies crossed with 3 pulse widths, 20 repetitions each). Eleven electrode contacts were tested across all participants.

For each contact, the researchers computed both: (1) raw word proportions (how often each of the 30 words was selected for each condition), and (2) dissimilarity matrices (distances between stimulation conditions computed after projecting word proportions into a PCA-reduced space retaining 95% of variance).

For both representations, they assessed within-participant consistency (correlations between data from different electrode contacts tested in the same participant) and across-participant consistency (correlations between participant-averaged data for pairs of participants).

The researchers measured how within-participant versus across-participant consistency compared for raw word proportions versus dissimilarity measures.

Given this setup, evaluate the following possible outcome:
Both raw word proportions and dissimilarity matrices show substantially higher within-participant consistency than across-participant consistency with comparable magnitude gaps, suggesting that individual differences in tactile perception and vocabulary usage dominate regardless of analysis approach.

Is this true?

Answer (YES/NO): NO